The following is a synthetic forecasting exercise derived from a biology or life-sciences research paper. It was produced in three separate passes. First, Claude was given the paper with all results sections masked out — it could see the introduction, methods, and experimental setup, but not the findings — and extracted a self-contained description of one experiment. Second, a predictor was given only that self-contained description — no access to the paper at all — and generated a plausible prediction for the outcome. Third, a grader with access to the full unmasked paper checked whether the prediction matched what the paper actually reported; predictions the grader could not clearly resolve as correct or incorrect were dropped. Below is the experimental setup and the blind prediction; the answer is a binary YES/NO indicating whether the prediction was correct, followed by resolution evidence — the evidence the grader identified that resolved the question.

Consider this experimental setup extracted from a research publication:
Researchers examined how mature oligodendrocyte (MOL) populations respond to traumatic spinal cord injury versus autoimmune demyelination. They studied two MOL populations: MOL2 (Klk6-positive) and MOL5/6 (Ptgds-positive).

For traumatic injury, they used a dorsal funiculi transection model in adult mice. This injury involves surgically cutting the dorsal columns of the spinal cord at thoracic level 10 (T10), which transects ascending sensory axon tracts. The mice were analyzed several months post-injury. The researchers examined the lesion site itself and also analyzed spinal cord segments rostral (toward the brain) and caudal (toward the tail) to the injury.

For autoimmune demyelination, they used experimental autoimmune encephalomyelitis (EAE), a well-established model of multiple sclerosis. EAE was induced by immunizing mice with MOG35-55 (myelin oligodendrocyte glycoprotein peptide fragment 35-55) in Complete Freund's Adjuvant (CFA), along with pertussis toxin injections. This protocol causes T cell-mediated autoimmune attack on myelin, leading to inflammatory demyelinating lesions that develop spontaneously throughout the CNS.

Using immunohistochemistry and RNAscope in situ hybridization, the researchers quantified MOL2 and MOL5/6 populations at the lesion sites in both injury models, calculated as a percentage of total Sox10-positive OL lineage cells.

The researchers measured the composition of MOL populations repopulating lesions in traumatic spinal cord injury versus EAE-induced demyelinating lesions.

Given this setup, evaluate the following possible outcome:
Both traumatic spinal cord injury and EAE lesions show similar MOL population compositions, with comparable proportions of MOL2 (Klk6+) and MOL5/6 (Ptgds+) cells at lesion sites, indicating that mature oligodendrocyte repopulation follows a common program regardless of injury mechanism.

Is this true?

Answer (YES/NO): NO